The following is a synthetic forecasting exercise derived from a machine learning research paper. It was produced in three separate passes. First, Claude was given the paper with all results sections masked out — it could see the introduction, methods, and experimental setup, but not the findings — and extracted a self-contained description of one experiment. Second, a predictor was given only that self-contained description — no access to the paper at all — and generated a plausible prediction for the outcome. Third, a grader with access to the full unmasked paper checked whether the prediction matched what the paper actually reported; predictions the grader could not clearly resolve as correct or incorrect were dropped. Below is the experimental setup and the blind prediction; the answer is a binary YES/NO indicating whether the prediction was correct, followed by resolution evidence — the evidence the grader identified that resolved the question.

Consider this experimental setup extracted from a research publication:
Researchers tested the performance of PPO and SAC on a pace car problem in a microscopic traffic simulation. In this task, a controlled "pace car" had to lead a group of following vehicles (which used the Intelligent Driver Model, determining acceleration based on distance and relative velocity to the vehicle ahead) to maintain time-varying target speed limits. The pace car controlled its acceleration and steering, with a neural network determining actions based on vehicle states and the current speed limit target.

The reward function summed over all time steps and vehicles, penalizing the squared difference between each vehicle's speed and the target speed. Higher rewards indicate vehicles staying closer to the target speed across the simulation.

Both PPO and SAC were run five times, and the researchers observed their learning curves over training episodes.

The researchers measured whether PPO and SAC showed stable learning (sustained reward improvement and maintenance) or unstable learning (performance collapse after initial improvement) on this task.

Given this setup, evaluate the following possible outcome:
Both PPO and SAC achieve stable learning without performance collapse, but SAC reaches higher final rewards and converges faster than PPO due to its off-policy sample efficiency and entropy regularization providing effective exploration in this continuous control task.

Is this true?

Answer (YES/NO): NO